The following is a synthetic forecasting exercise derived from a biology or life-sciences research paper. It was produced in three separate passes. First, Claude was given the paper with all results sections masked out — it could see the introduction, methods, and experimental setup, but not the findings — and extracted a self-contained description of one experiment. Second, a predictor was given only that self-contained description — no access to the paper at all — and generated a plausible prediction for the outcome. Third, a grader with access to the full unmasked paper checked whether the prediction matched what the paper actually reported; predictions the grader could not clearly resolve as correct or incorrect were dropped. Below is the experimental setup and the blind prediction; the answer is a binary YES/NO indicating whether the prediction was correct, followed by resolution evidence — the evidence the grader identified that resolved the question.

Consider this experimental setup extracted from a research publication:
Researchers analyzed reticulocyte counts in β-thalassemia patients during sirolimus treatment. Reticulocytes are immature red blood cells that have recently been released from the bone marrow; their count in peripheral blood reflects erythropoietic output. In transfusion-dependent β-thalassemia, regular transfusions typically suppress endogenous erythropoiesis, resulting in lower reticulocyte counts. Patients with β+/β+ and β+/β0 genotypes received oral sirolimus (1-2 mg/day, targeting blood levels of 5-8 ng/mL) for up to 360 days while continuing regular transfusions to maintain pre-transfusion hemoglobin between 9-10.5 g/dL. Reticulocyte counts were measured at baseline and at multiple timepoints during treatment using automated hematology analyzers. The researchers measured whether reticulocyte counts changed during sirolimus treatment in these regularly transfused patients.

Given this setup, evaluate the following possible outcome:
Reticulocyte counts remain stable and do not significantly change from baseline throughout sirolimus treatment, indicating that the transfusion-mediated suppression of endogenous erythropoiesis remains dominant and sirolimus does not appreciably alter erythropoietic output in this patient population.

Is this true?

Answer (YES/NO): YES